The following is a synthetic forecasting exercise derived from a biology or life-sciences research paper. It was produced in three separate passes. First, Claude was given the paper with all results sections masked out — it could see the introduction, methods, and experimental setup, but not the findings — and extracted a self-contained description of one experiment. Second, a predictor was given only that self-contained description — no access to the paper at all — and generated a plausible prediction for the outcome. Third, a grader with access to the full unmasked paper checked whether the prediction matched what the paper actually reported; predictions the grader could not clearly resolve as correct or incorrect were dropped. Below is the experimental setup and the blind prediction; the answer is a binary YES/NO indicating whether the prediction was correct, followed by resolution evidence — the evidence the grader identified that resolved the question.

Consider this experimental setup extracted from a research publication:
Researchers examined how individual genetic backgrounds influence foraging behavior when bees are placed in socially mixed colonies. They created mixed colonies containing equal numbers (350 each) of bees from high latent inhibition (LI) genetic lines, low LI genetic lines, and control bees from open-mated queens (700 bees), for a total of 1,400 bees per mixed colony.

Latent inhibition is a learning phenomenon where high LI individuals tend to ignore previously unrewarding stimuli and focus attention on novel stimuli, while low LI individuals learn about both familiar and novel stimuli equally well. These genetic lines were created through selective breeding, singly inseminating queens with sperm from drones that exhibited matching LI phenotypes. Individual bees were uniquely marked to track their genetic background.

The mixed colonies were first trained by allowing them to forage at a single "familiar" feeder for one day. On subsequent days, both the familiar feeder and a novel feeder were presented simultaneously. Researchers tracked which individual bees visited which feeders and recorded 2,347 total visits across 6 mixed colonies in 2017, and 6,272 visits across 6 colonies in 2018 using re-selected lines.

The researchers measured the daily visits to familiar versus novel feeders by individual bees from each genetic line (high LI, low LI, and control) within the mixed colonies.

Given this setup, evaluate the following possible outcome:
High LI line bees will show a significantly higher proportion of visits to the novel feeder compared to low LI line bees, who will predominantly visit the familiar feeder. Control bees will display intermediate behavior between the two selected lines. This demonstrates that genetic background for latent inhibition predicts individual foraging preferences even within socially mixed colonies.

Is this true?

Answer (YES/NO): NO